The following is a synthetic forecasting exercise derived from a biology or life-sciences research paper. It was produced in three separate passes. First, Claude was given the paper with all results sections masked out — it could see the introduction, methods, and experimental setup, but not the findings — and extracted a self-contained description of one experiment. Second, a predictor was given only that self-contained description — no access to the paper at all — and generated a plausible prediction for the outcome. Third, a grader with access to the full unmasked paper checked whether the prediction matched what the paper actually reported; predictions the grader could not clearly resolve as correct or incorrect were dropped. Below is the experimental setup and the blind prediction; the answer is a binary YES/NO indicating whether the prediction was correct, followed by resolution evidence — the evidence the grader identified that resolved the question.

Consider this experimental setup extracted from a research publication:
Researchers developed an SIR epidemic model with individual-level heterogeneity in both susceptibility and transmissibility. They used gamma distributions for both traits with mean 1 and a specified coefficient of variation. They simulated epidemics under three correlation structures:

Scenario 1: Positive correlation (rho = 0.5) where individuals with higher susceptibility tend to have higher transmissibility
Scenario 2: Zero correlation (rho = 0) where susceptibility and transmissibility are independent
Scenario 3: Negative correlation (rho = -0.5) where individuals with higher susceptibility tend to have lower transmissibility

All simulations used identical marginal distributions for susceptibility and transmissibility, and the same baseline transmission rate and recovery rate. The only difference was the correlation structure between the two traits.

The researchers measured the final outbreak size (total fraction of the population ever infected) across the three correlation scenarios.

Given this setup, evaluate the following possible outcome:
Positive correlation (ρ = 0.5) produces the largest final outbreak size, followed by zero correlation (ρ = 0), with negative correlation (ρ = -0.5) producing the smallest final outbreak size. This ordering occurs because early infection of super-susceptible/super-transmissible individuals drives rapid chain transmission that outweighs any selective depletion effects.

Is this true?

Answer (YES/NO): YES